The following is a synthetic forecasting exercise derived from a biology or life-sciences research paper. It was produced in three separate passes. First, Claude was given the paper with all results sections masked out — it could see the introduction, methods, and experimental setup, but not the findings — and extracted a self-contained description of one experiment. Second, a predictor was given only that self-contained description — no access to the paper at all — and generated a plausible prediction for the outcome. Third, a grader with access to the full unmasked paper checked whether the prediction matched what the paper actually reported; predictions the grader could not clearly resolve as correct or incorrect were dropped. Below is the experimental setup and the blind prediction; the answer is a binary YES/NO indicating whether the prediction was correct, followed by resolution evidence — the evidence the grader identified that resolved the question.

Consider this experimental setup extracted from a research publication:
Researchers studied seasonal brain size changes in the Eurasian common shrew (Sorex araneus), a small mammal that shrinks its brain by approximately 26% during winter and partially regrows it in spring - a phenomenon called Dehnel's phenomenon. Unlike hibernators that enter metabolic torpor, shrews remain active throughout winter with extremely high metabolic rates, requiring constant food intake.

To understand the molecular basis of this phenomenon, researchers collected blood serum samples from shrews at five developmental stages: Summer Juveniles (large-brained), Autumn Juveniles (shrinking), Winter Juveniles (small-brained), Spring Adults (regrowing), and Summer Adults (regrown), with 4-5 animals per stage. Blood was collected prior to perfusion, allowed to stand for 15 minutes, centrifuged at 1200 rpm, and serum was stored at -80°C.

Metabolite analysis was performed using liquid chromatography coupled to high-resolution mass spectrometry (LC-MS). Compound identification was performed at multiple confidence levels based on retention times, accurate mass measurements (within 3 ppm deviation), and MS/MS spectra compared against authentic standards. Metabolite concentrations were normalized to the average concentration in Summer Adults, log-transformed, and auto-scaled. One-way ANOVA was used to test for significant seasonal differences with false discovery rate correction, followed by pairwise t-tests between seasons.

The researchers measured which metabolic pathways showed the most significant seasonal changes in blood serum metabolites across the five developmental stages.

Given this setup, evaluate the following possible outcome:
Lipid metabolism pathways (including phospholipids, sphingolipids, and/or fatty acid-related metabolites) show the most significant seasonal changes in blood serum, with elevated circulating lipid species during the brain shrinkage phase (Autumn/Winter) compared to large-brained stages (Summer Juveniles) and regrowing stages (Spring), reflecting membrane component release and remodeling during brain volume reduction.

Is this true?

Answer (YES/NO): NO